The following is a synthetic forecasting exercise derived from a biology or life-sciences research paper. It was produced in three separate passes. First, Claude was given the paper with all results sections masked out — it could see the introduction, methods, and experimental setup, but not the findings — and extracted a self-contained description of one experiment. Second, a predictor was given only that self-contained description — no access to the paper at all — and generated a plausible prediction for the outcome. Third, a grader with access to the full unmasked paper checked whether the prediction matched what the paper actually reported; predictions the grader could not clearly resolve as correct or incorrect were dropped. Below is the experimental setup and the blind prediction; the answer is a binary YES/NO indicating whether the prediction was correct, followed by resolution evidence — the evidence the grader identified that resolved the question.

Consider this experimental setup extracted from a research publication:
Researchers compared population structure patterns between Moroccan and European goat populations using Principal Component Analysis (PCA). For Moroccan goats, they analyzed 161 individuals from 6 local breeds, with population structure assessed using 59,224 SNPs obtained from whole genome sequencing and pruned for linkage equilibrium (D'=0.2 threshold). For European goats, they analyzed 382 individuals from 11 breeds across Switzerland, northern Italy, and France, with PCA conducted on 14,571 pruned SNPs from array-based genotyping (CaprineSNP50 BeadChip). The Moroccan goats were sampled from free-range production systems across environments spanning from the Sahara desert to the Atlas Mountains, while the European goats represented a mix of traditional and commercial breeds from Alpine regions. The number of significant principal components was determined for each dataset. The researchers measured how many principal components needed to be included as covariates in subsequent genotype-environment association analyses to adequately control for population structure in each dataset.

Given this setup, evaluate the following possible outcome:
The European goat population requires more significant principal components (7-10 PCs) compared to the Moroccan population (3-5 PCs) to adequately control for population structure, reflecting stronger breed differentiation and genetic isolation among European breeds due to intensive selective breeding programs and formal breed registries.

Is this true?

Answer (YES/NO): NO